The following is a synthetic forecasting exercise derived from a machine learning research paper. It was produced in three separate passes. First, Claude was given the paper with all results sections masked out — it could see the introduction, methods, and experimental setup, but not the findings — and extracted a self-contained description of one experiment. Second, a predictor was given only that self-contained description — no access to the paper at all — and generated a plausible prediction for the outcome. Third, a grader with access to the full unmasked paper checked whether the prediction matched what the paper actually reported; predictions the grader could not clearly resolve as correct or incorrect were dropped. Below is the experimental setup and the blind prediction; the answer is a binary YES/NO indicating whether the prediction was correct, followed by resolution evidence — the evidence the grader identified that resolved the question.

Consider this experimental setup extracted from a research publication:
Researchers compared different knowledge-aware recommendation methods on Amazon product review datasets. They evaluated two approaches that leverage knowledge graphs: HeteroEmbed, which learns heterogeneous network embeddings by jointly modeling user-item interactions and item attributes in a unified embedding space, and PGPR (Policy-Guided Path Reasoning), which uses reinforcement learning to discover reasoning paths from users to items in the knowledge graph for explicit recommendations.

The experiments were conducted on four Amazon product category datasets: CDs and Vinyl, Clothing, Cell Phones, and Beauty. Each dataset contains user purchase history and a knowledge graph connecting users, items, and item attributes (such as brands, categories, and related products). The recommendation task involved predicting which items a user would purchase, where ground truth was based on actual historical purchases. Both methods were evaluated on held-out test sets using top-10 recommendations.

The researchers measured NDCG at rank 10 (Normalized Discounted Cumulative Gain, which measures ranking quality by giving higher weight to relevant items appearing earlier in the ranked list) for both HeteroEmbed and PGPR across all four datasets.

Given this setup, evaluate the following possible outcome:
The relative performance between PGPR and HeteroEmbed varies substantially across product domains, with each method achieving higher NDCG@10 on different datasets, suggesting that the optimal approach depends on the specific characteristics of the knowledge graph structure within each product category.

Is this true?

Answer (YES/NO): NO